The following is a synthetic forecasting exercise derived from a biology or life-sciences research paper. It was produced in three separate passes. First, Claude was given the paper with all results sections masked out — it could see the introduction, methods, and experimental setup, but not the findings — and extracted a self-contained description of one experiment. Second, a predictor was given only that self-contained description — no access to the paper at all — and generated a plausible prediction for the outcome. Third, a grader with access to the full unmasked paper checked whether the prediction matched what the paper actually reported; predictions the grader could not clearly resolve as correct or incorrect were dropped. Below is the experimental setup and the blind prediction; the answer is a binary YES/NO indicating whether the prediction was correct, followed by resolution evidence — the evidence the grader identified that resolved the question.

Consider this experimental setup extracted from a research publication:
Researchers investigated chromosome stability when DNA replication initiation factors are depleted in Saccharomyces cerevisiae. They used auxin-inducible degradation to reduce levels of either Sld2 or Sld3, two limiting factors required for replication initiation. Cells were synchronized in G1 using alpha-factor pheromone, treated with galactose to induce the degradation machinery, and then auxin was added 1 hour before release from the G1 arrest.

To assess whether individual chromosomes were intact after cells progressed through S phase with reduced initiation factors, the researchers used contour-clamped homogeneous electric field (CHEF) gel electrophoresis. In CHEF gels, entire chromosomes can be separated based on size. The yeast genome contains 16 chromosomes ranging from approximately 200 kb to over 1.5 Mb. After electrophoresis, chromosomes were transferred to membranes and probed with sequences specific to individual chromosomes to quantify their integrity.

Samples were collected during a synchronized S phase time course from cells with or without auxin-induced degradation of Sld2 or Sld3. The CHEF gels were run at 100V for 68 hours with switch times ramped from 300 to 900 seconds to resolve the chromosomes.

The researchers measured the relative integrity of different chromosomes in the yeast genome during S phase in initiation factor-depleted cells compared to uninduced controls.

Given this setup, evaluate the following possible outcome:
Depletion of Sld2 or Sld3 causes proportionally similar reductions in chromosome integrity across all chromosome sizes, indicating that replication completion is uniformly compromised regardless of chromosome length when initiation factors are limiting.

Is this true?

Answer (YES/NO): NO